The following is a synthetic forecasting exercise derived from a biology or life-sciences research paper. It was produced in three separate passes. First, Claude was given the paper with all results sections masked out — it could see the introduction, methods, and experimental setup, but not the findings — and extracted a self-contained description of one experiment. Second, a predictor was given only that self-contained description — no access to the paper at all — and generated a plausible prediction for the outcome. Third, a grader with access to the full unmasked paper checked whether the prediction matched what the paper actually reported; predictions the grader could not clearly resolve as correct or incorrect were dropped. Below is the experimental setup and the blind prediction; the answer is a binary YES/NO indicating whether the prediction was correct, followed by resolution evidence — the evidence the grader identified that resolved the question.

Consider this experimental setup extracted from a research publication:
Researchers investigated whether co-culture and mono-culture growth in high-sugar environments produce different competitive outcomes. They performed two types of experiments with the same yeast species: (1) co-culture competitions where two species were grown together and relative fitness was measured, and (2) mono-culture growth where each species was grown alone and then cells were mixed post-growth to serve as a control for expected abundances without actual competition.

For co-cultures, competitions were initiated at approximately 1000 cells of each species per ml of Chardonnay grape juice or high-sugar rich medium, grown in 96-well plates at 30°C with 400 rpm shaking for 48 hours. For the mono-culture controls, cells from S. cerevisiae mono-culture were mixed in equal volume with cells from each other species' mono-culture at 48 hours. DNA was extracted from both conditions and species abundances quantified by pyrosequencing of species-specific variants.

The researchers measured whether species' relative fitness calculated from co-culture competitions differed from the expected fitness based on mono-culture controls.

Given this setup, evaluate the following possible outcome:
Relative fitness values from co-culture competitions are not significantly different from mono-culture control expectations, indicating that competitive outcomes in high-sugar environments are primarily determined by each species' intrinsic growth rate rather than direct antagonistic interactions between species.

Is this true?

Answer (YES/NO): NO